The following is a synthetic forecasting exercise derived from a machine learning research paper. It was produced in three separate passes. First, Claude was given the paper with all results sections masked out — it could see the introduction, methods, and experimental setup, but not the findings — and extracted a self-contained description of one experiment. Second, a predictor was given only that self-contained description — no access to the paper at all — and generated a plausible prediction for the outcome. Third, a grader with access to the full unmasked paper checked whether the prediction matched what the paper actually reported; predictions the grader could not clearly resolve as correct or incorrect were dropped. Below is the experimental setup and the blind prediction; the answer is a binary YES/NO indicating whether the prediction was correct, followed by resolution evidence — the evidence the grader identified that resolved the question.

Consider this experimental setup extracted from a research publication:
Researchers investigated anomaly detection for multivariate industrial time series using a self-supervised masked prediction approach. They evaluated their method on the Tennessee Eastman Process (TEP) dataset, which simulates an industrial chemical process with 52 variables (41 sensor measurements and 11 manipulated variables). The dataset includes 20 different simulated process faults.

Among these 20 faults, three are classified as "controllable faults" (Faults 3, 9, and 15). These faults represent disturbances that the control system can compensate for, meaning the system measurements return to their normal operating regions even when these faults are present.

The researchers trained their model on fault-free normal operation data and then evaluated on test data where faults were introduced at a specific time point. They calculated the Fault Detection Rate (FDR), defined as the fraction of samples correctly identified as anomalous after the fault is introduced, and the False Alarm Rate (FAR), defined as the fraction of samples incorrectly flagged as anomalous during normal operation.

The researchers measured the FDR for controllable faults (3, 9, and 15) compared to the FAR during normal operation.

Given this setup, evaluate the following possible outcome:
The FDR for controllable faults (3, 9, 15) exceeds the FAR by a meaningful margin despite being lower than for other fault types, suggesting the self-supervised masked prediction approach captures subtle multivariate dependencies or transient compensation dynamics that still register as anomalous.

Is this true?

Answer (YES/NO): NO